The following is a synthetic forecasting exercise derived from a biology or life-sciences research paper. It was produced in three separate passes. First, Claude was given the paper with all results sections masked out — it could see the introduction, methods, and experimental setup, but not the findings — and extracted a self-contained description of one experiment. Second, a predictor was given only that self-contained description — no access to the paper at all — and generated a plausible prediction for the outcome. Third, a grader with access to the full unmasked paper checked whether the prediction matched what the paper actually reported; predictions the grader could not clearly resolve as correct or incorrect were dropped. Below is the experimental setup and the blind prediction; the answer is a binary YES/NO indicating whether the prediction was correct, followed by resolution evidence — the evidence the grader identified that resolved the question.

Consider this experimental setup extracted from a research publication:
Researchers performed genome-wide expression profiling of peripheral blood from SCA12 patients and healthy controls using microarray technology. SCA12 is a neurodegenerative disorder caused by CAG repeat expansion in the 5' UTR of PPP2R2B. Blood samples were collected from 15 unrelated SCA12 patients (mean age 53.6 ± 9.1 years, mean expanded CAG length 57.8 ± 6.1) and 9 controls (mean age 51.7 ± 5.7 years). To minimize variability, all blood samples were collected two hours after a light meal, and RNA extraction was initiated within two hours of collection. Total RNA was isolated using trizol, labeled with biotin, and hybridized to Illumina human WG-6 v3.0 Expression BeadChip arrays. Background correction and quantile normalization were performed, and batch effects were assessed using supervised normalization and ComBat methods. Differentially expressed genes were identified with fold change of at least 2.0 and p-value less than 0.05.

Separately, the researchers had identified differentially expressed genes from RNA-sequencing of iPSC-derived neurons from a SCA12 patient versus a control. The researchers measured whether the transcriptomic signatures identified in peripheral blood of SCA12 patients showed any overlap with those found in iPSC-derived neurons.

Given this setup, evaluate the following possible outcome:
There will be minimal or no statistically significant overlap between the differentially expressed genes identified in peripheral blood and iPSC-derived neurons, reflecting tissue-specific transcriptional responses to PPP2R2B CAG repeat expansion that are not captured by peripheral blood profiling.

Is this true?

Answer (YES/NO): YES